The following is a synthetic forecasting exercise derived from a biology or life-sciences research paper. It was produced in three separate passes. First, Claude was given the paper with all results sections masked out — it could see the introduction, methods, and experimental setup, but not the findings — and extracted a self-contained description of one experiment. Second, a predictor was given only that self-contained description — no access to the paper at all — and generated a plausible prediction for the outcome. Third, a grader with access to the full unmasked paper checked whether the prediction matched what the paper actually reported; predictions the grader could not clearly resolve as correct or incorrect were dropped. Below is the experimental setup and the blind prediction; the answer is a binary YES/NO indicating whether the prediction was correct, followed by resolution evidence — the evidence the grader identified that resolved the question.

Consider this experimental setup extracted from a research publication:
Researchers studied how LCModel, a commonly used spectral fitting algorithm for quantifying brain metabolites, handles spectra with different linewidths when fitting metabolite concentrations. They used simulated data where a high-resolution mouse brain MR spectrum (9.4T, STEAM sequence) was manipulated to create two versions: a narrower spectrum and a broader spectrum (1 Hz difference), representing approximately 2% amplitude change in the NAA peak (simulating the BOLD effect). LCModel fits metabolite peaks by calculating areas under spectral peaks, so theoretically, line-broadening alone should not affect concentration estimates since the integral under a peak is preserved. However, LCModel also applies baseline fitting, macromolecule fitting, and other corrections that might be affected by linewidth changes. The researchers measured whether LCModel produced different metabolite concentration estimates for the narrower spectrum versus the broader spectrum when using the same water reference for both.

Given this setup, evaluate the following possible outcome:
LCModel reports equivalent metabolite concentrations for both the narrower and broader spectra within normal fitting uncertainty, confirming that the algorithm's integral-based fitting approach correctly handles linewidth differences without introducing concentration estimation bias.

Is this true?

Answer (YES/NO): NO